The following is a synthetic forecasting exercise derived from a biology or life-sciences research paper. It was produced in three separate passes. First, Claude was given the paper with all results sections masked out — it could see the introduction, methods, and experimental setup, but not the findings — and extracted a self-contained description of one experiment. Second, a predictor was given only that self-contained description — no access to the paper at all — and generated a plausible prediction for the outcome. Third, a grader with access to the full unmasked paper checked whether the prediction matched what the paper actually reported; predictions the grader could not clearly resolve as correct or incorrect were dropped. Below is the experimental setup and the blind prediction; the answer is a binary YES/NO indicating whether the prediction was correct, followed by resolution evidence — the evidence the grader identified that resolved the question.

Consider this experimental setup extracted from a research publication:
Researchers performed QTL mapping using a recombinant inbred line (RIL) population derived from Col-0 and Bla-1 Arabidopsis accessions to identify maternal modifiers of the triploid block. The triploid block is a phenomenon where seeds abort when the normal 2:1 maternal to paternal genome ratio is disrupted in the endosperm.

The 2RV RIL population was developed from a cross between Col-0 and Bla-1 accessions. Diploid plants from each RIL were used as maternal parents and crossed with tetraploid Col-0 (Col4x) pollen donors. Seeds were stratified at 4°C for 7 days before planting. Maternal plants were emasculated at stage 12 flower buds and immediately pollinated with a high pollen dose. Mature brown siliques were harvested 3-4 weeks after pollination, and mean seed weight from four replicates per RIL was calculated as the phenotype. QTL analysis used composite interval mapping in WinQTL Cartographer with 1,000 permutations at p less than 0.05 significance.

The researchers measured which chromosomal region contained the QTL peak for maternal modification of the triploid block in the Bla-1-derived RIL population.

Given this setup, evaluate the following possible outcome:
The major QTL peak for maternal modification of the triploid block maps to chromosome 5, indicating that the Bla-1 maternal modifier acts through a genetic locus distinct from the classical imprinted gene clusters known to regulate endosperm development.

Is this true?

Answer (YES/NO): NO